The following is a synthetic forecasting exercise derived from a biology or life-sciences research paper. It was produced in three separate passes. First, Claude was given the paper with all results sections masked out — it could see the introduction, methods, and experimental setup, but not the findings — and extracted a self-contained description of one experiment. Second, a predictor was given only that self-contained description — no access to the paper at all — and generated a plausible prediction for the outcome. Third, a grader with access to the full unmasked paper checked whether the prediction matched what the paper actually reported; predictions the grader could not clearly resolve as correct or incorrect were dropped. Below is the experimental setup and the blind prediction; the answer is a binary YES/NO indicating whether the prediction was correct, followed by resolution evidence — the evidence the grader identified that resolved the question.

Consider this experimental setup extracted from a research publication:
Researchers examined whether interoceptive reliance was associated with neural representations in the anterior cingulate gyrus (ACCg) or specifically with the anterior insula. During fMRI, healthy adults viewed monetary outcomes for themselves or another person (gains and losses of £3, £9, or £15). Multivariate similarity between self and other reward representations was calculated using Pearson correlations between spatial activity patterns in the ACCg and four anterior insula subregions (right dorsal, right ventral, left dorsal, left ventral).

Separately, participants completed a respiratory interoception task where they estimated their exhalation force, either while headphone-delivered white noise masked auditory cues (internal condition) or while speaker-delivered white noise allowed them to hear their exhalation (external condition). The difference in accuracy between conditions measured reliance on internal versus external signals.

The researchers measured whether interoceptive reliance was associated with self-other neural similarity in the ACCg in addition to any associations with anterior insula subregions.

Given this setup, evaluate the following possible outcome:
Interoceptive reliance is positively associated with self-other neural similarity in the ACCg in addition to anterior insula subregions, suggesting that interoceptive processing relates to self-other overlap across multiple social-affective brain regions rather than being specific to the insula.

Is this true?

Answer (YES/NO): NO